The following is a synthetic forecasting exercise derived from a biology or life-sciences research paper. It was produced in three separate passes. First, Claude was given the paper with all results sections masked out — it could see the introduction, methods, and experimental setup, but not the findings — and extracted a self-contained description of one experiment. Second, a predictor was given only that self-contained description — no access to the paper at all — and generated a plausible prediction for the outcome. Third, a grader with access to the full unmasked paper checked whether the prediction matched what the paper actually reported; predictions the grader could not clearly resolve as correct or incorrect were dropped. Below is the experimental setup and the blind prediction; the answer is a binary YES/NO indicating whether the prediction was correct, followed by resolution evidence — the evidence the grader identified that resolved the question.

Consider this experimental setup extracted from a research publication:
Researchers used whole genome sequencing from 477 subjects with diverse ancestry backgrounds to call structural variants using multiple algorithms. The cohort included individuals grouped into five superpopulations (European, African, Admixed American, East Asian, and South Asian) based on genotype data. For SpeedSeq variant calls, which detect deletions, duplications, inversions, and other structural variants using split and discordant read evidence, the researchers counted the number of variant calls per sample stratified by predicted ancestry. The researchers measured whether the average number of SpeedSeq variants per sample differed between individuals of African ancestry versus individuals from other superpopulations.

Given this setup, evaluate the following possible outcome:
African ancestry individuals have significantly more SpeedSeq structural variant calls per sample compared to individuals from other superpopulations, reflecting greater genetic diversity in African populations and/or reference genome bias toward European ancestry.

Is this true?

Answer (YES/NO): YES